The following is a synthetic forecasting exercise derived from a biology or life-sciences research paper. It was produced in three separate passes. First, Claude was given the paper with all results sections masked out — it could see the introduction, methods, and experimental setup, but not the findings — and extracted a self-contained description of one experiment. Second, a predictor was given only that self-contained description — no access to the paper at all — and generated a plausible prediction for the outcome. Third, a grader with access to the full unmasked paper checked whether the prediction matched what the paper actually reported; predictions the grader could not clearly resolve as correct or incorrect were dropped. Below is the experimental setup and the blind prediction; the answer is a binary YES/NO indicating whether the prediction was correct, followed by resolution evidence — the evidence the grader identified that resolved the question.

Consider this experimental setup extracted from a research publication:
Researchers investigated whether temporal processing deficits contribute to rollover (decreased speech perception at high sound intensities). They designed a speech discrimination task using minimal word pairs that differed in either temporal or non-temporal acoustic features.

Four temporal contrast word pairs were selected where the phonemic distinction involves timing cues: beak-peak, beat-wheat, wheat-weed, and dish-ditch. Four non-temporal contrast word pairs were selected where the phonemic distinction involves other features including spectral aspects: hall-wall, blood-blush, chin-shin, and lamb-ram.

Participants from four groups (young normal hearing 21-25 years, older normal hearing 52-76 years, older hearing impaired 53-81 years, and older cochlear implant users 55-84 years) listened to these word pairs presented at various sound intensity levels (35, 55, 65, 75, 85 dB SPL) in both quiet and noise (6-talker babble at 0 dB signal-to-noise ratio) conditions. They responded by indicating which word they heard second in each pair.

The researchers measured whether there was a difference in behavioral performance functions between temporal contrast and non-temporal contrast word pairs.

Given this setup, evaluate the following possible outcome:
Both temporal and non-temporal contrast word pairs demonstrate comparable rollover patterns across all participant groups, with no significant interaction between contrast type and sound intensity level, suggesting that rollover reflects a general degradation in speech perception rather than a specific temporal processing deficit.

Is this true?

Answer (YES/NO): YES